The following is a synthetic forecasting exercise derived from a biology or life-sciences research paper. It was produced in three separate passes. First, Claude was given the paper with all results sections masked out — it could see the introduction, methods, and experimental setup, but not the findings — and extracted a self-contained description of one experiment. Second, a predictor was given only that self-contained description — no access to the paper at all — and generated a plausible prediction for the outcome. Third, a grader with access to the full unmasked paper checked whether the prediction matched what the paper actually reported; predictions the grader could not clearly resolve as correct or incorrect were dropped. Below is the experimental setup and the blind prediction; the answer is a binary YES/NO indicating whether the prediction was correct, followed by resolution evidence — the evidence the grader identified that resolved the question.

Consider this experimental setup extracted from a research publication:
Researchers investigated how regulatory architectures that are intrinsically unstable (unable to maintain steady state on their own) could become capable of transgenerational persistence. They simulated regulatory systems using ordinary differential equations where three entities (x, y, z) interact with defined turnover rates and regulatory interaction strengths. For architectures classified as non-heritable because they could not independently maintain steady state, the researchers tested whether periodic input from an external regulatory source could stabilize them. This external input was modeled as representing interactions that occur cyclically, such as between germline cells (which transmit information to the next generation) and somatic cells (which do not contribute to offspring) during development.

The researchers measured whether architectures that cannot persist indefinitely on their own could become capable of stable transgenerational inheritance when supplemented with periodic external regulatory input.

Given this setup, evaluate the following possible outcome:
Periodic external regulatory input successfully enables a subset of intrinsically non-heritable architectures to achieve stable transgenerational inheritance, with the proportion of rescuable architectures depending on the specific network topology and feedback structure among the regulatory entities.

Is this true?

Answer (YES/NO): YES